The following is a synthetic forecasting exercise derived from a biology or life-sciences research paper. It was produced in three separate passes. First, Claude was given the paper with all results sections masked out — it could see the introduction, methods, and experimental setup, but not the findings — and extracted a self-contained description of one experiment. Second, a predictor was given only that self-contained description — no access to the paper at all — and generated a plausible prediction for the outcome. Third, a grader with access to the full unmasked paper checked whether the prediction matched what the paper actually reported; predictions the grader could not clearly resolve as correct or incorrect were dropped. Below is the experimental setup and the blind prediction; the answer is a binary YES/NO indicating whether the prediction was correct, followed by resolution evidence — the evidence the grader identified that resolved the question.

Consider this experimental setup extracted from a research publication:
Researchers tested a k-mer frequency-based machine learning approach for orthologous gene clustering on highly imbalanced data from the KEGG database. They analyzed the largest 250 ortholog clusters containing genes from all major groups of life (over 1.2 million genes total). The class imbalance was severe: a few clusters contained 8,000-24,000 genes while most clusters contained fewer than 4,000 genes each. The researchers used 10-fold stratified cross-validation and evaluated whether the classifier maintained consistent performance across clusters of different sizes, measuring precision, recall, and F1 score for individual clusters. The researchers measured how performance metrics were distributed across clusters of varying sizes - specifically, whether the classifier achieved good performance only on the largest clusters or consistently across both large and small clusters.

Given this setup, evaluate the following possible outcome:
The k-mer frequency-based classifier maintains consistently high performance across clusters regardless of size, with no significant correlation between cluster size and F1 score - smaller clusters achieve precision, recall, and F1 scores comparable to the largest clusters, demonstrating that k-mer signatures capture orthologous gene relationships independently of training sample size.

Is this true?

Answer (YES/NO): YES